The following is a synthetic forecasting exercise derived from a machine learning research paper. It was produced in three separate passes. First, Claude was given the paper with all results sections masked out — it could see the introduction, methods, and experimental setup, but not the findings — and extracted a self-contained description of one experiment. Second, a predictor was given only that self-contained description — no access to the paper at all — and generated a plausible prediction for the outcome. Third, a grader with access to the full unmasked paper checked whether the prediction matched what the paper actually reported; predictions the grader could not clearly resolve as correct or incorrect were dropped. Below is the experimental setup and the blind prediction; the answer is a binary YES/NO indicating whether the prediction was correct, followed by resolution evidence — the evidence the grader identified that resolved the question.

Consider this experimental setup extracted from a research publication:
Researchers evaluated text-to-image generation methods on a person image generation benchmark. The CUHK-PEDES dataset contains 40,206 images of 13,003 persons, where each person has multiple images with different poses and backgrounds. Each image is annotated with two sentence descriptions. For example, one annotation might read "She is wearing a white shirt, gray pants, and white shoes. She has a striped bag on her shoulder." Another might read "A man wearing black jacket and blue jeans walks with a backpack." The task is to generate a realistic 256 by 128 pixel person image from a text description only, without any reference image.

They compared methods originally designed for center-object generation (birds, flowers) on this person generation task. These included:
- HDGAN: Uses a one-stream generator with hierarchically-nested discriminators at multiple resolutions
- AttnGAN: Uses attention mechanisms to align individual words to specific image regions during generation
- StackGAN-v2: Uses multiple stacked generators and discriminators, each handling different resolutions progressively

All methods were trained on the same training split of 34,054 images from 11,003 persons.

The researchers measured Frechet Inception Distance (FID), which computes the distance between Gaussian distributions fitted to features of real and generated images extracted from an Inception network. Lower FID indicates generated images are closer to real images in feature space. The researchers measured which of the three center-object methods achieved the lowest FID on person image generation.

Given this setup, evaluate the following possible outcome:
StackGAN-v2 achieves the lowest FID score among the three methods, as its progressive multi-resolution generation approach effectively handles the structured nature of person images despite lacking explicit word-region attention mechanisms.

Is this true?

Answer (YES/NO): NO